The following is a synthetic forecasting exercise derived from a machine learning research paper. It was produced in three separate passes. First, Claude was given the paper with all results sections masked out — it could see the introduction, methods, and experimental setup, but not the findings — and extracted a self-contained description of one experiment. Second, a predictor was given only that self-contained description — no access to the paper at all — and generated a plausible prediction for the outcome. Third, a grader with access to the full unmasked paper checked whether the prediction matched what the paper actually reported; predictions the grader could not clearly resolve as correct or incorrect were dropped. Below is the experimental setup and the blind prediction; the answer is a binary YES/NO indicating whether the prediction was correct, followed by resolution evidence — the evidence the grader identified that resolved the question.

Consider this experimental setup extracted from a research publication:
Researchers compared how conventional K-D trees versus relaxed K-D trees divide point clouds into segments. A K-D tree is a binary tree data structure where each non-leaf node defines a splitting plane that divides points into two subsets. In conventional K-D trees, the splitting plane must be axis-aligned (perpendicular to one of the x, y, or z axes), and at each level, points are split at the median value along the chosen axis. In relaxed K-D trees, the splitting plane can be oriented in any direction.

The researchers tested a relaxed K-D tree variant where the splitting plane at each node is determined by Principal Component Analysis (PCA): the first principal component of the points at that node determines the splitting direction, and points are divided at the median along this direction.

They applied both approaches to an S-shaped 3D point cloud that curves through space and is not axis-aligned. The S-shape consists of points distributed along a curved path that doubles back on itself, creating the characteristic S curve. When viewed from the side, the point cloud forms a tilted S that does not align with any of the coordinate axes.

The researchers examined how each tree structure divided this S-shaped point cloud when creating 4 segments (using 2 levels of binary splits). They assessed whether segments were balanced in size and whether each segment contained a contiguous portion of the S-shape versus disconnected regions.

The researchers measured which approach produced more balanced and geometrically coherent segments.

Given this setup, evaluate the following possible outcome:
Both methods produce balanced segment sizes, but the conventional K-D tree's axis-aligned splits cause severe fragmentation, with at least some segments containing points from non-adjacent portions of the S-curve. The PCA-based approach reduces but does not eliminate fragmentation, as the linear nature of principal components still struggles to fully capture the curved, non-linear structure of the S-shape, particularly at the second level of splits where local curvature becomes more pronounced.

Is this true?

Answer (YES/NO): NO